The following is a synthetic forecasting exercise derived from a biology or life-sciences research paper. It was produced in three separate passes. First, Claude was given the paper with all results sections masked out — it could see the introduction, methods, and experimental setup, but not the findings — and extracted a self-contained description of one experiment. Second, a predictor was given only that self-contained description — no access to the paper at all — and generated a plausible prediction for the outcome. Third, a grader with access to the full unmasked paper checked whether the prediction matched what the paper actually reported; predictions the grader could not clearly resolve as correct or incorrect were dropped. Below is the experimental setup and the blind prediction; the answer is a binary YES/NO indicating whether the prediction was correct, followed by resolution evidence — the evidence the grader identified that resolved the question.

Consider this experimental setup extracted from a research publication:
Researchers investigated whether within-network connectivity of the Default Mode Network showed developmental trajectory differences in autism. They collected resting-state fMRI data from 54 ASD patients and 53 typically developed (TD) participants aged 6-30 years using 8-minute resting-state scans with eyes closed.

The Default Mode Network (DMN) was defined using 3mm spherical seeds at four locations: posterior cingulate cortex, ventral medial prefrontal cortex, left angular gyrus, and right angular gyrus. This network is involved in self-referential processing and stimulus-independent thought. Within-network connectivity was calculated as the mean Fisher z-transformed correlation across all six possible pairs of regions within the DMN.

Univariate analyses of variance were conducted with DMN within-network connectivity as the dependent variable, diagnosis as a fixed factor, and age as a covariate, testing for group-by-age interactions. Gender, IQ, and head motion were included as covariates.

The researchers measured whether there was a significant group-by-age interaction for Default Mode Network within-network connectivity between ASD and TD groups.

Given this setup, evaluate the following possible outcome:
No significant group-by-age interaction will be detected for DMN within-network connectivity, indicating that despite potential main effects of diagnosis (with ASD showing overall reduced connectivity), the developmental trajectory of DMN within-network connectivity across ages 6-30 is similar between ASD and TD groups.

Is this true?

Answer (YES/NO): NO